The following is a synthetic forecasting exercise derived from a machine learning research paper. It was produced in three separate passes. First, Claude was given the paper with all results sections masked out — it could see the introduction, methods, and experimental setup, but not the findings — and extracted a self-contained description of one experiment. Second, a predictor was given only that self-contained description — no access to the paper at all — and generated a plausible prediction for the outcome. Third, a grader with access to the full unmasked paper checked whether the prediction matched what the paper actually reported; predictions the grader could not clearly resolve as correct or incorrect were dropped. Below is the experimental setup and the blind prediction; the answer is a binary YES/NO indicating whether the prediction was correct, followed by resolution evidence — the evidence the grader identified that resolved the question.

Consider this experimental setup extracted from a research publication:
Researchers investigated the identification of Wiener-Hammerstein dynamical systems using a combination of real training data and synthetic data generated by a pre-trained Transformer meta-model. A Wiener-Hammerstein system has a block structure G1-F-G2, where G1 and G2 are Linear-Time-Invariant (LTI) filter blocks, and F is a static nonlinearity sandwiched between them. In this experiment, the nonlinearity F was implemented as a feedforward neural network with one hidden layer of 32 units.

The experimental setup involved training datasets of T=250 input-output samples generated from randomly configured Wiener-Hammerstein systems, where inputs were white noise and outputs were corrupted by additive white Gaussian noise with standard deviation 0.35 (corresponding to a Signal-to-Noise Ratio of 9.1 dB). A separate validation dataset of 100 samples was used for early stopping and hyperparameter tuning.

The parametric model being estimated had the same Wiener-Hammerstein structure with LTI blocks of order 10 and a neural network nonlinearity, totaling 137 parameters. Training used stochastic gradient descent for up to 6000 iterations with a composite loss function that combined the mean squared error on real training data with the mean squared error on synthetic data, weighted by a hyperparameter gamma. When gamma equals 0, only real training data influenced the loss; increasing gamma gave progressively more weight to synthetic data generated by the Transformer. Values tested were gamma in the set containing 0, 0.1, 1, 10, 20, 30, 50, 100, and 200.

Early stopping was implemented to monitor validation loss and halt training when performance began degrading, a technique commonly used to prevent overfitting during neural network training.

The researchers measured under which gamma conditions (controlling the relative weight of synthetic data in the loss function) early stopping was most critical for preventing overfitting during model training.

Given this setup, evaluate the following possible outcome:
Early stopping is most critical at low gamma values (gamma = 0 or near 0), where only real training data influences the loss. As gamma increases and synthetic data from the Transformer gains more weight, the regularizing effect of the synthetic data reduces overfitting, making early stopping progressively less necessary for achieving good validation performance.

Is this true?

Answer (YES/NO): YES